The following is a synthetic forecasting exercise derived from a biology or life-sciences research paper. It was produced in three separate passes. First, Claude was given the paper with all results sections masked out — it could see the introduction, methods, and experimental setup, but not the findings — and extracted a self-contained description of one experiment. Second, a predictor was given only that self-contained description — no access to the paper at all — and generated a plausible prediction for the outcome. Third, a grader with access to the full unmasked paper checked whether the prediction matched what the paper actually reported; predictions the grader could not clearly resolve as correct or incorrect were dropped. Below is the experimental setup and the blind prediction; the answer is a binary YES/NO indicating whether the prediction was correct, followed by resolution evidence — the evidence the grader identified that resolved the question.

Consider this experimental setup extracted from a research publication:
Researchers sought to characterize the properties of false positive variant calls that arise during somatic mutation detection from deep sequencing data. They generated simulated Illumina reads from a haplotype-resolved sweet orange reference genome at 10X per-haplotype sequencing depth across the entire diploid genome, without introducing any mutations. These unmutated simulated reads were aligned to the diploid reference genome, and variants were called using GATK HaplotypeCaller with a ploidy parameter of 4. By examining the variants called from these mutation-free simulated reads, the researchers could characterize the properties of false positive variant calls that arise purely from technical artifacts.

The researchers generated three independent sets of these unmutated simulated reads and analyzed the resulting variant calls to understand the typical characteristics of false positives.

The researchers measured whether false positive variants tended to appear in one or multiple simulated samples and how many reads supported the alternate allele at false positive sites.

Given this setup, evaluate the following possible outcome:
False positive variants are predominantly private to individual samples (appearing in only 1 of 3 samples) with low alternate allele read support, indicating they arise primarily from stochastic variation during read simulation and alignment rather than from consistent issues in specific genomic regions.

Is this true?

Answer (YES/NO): YES